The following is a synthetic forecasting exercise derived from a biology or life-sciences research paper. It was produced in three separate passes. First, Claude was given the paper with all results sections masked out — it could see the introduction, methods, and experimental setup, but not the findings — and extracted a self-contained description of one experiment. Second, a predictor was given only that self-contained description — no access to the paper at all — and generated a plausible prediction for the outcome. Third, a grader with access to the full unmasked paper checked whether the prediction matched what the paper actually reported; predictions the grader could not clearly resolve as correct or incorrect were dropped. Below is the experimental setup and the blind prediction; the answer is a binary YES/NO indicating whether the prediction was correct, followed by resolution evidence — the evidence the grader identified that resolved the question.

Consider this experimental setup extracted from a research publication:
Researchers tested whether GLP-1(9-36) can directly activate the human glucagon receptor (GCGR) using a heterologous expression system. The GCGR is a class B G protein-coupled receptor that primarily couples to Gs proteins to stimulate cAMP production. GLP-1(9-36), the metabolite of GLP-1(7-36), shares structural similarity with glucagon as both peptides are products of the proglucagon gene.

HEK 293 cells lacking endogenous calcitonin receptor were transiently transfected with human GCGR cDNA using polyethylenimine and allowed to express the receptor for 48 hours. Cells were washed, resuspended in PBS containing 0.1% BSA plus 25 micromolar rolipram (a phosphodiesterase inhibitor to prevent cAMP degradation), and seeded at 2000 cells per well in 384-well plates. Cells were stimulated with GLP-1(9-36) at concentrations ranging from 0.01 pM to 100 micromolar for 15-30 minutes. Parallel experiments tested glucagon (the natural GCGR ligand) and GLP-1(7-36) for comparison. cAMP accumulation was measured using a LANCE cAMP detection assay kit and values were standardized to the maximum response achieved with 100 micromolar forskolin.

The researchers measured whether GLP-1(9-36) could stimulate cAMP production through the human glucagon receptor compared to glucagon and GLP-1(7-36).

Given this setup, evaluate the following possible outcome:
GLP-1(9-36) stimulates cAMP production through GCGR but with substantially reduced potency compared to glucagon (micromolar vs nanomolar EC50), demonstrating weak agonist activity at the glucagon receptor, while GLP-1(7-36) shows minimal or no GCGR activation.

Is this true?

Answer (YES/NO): NO